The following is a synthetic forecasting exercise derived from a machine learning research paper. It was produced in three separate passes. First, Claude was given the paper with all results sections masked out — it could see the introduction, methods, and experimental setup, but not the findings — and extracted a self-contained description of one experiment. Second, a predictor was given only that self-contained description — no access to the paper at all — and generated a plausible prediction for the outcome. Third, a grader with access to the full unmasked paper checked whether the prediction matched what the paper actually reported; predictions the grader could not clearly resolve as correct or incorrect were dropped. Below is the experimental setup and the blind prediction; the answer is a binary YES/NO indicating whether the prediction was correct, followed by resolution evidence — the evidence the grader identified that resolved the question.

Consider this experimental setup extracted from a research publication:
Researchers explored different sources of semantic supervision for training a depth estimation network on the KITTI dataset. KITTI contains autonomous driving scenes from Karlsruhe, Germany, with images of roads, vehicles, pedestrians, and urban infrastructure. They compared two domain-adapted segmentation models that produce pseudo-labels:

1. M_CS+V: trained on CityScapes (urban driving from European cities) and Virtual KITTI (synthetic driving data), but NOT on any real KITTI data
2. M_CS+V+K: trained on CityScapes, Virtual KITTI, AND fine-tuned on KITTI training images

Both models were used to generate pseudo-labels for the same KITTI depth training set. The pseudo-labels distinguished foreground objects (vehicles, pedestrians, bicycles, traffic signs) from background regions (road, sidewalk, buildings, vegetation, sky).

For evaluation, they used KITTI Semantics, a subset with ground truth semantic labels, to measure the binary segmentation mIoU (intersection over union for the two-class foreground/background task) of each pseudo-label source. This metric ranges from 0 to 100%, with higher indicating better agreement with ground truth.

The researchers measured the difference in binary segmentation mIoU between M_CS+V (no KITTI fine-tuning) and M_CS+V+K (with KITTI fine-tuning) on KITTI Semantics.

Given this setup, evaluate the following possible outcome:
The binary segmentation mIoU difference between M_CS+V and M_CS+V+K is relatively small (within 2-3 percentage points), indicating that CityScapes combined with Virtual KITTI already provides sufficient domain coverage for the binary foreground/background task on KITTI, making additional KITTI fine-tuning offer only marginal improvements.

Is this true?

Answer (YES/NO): YES